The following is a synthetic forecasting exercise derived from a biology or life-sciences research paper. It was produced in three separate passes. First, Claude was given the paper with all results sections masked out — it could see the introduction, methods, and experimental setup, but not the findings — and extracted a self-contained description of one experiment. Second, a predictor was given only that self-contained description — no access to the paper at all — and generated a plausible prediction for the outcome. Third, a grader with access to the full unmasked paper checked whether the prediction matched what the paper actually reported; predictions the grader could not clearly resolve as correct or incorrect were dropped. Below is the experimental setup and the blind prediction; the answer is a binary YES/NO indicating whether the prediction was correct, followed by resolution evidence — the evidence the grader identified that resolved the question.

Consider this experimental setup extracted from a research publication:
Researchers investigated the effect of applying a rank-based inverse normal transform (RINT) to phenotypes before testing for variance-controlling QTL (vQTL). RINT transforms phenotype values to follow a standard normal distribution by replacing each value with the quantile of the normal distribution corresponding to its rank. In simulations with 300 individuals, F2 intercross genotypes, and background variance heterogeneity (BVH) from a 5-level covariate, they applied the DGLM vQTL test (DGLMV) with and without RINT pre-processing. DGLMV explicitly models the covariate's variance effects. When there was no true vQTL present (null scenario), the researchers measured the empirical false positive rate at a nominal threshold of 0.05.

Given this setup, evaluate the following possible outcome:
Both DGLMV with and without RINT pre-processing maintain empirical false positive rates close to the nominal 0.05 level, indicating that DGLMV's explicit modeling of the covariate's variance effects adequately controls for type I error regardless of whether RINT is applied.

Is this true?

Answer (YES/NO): NO